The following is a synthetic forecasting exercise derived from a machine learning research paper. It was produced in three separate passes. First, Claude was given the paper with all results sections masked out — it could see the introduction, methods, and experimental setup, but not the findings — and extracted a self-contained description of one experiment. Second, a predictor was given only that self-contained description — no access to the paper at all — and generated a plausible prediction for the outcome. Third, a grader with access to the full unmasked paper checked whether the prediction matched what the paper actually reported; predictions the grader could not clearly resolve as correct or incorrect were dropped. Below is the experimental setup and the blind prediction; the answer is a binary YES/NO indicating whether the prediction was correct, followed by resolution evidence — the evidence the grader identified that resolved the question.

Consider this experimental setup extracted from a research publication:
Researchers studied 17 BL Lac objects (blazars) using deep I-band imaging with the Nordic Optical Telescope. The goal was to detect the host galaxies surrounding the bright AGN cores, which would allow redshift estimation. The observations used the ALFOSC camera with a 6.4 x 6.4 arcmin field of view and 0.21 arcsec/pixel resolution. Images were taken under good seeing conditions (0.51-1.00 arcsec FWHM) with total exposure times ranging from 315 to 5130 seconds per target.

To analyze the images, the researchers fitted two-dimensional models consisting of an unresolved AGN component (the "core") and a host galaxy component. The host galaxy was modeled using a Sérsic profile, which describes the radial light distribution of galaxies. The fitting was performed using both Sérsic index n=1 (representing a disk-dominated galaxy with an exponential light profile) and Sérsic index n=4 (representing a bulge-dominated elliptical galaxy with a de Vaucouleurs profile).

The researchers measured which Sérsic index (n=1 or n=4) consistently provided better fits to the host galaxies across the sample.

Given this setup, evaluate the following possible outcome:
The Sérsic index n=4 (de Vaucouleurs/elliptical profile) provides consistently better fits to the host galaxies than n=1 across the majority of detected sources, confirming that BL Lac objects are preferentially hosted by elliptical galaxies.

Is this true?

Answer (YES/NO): YES